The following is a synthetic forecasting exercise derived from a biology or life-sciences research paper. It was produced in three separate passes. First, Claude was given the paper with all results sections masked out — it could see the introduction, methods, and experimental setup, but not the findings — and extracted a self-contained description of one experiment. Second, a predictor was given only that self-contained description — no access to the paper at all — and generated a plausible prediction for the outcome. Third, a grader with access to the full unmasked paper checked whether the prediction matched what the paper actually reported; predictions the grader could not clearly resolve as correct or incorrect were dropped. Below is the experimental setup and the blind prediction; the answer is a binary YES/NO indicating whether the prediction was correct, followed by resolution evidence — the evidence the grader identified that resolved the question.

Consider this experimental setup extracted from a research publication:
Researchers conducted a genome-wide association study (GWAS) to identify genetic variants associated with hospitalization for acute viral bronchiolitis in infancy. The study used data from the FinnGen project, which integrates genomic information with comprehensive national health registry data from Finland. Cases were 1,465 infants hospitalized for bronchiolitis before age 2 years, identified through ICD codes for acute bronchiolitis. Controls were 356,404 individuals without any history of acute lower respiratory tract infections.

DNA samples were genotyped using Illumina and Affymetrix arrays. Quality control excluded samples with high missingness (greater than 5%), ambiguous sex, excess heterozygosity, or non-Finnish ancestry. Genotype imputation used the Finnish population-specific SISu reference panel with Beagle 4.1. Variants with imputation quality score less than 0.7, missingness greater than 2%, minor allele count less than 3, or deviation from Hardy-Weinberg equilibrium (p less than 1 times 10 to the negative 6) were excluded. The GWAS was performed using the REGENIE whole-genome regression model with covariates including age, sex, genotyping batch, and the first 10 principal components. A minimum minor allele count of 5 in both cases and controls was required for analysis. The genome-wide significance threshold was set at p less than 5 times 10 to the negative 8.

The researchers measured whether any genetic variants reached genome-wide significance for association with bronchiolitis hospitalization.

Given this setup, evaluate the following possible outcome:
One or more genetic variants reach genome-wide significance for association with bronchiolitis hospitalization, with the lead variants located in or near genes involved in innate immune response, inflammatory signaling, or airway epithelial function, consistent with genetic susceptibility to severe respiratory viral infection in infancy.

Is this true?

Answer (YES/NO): YES